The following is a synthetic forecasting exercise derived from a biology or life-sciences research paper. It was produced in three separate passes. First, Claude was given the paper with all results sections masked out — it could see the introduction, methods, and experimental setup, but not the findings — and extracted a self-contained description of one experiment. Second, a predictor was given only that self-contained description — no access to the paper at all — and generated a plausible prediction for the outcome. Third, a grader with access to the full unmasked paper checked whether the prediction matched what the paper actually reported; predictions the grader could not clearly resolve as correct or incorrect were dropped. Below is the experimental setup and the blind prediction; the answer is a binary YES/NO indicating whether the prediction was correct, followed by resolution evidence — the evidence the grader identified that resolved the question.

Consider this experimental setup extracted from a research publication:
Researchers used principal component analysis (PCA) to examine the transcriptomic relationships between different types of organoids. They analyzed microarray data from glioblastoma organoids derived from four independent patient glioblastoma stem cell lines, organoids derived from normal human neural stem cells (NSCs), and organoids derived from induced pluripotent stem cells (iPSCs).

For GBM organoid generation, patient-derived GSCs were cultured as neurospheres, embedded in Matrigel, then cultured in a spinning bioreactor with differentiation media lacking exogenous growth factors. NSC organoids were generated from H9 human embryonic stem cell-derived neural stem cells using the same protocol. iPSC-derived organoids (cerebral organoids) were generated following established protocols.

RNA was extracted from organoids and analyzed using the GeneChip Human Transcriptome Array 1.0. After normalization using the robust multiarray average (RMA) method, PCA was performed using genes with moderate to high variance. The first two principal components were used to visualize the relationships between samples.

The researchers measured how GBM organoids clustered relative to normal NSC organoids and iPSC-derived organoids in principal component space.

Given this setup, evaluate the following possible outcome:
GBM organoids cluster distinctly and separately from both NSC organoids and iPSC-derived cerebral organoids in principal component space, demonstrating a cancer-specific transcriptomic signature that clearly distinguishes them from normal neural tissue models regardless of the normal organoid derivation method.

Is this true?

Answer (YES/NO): NO